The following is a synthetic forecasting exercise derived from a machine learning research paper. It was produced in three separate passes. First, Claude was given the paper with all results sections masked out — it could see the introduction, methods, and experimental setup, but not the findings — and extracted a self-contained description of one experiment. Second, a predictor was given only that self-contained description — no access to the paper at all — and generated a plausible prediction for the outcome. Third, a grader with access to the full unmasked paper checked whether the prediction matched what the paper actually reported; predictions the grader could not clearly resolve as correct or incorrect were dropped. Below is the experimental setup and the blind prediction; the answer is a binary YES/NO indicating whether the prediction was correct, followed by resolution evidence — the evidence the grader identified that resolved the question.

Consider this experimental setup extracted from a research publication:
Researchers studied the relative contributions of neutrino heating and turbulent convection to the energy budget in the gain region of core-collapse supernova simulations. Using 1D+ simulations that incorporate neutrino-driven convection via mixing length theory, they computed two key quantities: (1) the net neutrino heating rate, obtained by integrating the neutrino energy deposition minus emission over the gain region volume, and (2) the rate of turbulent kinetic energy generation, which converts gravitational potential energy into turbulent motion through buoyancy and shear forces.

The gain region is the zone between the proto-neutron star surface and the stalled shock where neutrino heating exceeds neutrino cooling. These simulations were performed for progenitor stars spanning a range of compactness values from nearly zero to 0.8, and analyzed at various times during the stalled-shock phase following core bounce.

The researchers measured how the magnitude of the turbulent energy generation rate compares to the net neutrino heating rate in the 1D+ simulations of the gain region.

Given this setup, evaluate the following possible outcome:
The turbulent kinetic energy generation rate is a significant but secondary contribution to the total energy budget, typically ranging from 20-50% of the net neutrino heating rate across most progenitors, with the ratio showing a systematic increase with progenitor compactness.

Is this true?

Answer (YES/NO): NO